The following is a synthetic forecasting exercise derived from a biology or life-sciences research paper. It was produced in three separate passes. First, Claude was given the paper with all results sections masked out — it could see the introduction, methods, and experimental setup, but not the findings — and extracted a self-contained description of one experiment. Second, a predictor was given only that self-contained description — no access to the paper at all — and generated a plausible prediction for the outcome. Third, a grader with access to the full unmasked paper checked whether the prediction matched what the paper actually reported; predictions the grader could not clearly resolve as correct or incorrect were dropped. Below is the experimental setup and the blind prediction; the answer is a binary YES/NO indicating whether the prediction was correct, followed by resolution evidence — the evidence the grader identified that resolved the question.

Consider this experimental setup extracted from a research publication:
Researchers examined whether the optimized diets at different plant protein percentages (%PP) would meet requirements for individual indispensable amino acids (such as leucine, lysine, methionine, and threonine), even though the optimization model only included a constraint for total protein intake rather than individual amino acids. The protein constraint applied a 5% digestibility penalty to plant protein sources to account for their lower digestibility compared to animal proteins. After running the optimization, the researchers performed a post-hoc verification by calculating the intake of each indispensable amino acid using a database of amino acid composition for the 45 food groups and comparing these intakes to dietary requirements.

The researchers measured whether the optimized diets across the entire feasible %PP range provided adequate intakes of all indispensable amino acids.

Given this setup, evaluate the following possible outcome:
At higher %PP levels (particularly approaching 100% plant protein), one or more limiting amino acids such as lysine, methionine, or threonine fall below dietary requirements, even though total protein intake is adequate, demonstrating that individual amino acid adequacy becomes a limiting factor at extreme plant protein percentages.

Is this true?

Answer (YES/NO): NO